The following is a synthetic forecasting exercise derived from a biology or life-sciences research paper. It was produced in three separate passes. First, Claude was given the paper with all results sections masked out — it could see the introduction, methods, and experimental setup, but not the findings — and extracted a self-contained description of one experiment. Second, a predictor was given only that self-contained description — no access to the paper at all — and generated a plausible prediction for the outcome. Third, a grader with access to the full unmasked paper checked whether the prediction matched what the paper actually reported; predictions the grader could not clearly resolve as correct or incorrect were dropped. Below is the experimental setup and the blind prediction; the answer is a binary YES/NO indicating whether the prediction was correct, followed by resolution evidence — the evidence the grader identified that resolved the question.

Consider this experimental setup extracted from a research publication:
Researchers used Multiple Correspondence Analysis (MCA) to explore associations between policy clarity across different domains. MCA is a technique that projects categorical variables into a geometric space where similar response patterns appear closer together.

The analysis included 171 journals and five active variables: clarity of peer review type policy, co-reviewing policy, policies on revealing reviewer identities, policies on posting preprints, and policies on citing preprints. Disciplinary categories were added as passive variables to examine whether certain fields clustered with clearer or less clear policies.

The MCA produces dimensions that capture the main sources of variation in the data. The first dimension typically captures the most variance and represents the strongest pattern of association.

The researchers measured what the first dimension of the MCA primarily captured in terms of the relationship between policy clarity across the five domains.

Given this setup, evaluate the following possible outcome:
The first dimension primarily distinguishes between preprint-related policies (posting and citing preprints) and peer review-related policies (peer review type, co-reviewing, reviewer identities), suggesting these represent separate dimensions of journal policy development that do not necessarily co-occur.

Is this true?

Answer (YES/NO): NO